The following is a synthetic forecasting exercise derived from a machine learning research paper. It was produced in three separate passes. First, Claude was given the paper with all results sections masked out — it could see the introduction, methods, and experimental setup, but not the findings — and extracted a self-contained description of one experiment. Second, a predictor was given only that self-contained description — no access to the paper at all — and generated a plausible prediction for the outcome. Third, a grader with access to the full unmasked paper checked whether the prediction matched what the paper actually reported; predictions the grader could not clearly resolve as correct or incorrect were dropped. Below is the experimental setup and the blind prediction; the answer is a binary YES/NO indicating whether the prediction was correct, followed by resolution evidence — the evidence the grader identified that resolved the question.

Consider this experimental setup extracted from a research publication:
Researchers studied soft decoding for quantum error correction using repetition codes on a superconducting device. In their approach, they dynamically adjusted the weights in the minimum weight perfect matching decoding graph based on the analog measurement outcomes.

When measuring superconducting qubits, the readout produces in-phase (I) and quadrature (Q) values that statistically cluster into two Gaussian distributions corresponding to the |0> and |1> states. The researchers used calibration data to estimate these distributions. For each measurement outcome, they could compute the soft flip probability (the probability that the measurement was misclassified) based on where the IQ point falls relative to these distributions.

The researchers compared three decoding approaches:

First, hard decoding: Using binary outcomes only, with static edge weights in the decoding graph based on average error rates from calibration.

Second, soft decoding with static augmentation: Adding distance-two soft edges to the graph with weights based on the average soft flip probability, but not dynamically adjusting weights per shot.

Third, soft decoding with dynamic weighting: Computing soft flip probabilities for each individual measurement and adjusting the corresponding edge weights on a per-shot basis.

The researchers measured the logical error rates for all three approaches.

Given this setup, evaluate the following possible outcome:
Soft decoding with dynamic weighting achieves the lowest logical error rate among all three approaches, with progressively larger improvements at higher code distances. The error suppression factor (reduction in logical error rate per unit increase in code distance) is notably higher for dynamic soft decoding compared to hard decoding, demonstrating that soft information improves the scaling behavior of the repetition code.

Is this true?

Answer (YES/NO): YES